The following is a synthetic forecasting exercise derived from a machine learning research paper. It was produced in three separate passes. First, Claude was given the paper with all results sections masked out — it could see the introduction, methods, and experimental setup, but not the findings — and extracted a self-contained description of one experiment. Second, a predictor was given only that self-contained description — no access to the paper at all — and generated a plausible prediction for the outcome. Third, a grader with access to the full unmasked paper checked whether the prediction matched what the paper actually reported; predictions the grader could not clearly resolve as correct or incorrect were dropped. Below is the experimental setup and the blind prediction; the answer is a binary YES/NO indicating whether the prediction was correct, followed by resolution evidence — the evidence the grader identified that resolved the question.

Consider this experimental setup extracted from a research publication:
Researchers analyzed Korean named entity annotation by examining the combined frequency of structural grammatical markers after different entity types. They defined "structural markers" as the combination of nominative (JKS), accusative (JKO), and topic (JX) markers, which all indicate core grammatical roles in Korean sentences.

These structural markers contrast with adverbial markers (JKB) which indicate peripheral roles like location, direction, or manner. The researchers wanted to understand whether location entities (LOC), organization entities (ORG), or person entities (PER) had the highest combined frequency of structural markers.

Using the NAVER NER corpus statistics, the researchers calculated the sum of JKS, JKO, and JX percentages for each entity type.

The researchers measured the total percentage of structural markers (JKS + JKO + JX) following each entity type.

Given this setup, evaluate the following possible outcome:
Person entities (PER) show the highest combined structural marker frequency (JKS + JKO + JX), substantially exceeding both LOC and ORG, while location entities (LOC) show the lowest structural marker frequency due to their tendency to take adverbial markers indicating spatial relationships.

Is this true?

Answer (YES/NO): NO